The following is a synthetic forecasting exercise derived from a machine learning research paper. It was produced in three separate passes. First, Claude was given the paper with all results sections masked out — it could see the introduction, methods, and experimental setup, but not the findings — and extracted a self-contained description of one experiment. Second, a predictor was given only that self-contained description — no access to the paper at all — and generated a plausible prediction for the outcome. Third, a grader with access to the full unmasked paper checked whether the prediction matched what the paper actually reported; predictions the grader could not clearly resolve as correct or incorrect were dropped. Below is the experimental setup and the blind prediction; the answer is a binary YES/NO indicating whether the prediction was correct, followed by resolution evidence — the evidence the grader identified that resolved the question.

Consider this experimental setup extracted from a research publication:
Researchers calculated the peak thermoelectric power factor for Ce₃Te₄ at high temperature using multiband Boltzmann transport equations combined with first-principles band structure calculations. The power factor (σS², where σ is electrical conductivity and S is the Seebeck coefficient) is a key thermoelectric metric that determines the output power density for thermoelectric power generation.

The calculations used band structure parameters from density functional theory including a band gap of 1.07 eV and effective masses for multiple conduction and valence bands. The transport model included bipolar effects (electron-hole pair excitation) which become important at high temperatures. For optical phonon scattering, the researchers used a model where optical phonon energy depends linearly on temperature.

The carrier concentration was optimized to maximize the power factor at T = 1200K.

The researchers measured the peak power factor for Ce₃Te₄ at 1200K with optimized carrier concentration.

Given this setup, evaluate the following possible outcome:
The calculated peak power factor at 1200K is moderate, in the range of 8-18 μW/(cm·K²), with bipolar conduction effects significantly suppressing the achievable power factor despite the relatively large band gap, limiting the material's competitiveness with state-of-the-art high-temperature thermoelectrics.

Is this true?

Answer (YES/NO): YES